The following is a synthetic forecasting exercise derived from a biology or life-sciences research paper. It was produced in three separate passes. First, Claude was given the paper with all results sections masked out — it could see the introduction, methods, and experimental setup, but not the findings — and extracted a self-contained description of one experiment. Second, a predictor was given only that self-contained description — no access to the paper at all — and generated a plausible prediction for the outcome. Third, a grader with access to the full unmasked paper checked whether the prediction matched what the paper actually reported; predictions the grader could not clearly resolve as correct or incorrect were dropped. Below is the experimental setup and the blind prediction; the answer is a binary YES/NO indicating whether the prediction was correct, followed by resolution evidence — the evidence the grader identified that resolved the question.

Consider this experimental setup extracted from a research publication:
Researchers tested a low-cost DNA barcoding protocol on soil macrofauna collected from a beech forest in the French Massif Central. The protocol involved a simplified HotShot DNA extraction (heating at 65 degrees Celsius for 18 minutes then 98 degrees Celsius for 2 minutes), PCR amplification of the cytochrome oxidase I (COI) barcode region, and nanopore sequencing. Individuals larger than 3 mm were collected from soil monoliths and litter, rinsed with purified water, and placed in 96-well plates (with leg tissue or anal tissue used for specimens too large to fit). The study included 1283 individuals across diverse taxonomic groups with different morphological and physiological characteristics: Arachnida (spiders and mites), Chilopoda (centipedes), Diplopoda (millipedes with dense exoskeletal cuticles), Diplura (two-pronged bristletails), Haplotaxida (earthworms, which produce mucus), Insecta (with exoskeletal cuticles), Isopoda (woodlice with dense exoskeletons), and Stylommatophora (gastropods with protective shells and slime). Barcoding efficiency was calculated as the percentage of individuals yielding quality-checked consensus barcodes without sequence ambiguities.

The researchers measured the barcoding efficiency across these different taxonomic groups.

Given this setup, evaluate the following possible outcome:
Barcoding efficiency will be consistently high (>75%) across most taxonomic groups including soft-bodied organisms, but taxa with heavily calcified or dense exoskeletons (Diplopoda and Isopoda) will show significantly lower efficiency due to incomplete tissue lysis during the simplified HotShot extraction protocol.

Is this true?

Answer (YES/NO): NO